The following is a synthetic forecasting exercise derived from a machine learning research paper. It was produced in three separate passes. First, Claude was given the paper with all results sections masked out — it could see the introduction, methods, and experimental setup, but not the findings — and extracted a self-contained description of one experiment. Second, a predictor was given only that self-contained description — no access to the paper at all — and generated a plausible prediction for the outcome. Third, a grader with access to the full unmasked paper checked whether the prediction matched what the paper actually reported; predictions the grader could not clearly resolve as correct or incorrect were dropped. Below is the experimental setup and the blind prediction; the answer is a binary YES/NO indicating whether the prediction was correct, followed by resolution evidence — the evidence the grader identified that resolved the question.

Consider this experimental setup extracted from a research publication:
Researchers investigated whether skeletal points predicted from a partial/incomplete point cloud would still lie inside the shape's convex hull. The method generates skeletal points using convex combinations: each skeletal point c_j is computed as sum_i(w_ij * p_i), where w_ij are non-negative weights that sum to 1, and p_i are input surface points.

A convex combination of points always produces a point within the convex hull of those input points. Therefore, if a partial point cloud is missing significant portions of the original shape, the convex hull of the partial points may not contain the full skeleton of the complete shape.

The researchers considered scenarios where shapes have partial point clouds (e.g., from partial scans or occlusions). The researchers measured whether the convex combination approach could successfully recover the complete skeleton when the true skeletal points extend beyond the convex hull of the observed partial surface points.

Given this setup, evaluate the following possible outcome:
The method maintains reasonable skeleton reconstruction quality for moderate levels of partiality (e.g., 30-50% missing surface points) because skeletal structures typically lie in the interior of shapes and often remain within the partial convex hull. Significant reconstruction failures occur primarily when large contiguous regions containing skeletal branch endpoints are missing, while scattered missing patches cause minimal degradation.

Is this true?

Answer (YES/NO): NO